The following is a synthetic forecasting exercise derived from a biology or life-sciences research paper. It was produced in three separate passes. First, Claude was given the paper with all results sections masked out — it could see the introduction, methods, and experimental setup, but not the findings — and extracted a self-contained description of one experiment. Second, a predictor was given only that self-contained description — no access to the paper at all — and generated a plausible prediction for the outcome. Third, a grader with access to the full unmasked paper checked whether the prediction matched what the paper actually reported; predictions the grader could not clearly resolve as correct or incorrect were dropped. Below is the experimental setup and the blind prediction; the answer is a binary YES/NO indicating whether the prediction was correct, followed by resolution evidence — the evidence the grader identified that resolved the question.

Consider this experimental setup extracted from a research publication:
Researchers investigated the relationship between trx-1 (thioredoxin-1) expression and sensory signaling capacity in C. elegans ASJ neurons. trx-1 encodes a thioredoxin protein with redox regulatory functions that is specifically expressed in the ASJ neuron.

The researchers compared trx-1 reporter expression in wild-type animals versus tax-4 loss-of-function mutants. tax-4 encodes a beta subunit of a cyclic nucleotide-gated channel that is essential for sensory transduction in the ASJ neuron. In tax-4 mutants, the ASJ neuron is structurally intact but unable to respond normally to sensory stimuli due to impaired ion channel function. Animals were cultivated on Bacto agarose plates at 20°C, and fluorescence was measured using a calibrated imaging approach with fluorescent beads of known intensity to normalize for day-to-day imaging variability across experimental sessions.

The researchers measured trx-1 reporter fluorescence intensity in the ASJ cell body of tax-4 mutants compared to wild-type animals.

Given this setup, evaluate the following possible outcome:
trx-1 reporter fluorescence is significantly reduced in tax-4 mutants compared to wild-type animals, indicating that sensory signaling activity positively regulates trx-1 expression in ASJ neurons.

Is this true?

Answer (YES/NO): NO